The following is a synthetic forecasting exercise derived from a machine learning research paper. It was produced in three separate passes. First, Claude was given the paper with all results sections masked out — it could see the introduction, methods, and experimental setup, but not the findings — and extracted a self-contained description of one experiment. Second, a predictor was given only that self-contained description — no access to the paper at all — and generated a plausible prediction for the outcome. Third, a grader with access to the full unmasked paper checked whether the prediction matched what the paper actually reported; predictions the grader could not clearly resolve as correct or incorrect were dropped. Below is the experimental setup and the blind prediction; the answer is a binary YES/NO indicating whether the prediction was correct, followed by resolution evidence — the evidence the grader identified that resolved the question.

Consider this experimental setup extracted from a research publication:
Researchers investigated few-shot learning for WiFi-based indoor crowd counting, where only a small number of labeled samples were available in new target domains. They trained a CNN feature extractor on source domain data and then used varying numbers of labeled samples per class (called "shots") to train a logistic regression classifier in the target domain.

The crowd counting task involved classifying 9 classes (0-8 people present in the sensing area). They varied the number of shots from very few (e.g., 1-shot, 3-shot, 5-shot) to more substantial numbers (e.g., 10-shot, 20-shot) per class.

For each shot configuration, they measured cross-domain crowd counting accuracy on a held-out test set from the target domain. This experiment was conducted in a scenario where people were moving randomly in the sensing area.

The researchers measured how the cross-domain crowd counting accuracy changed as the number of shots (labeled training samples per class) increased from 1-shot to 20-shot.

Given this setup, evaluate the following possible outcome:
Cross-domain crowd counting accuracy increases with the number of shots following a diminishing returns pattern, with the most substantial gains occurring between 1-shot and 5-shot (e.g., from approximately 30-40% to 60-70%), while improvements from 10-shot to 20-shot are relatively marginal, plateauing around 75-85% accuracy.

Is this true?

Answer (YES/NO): NO